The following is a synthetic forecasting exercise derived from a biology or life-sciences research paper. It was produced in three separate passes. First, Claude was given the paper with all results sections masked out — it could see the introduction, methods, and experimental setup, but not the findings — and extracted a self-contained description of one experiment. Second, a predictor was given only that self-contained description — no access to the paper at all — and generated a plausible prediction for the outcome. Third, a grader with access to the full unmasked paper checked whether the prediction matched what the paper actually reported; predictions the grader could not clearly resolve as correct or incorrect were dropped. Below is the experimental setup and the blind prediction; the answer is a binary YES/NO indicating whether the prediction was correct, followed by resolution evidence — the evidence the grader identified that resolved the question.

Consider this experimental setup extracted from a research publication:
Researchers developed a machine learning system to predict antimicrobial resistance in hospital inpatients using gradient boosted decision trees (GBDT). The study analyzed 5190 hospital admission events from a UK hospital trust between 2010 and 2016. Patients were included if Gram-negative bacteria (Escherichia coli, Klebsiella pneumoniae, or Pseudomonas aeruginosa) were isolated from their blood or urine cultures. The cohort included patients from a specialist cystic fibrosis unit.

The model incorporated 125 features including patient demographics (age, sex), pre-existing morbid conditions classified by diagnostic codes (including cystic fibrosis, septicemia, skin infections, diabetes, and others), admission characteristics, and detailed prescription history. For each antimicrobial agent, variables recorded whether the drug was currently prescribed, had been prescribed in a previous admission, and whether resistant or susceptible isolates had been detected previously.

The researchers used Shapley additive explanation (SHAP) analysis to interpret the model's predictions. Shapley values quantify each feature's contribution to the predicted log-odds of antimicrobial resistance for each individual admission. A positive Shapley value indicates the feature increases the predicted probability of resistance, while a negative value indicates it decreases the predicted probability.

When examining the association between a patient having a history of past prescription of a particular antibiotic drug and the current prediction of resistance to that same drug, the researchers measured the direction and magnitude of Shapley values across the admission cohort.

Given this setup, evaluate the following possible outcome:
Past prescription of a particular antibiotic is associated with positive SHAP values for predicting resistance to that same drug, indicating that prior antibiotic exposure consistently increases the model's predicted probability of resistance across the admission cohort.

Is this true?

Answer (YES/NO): YES